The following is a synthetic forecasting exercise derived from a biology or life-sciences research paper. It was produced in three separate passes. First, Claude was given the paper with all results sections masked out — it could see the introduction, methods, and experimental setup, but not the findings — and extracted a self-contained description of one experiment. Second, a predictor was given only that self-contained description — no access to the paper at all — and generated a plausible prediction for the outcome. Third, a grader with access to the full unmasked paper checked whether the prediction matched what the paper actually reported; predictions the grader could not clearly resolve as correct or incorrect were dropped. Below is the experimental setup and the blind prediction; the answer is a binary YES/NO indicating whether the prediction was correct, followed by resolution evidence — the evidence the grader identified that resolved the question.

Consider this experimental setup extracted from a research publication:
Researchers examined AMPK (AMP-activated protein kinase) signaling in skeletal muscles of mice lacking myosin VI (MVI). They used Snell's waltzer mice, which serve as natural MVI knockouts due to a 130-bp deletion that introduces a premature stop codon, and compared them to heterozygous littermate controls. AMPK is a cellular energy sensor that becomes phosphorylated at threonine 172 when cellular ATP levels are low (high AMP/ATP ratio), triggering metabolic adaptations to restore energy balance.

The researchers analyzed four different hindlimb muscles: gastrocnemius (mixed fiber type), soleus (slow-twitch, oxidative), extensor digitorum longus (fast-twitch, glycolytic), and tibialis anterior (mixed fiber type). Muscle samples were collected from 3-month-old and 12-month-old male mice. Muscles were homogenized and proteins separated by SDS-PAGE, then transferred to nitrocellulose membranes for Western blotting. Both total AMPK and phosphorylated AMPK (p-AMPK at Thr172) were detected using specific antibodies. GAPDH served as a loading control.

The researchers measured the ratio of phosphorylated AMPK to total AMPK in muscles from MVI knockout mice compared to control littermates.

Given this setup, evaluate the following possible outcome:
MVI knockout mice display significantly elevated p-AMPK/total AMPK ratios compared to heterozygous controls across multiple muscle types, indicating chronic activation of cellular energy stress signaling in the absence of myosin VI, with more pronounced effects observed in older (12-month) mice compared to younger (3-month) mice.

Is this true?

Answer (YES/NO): NO